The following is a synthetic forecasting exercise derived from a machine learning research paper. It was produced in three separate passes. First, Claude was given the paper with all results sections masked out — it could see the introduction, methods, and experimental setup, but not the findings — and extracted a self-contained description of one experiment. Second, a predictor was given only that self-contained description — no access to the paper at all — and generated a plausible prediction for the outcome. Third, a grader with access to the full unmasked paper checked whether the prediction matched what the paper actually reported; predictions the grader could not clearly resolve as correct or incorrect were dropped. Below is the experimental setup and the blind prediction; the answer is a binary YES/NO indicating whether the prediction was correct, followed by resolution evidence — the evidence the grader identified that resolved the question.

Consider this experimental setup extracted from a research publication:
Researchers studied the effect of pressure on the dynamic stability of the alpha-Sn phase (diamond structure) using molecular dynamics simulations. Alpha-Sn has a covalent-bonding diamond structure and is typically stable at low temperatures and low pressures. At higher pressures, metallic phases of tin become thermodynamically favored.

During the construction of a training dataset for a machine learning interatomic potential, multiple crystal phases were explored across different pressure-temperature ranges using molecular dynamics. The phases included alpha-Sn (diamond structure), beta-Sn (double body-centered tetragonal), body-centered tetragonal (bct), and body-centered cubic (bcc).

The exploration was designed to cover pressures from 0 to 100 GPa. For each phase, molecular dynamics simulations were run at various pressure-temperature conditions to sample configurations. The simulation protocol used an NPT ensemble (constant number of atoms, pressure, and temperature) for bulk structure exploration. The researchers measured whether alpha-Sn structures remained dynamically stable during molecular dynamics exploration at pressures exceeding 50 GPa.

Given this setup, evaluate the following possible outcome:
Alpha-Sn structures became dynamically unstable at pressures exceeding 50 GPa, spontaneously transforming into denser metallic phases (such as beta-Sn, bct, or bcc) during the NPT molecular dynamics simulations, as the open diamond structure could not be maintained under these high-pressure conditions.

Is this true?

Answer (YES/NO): YES